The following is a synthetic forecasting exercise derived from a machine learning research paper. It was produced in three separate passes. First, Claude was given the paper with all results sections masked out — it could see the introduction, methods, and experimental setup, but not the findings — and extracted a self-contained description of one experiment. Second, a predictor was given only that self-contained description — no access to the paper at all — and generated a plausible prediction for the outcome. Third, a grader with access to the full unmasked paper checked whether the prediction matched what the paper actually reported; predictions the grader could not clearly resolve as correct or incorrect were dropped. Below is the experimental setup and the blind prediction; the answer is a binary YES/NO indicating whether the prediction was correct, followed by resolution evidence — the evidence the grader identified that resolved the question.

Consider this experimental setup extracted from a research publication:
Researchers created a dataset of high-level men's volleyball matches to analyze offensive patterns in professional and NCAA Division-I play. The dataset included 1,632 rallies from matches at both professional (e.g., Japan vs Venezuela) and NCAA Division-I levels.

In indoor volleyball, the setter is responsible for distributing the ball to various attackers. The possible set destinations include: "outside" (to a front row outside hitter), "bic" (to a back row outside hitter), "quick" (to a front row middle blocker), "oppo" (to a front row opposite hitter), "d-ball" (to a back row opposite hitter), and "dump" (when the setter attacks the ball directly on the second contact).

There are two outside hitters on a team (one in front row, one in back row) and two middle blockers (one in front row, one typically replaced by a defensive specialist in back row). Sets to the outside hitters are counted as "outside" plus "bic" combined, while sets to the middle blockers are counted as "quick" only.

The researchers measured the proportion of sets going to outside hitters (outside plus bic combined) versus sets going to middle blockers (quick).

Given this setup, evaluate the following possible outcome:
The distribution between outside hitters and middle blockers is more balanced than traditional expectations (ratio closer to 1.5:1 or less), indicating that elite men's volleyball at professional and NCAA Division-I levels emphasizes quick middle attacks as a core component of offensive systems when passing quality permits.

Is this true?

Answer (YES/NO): NO